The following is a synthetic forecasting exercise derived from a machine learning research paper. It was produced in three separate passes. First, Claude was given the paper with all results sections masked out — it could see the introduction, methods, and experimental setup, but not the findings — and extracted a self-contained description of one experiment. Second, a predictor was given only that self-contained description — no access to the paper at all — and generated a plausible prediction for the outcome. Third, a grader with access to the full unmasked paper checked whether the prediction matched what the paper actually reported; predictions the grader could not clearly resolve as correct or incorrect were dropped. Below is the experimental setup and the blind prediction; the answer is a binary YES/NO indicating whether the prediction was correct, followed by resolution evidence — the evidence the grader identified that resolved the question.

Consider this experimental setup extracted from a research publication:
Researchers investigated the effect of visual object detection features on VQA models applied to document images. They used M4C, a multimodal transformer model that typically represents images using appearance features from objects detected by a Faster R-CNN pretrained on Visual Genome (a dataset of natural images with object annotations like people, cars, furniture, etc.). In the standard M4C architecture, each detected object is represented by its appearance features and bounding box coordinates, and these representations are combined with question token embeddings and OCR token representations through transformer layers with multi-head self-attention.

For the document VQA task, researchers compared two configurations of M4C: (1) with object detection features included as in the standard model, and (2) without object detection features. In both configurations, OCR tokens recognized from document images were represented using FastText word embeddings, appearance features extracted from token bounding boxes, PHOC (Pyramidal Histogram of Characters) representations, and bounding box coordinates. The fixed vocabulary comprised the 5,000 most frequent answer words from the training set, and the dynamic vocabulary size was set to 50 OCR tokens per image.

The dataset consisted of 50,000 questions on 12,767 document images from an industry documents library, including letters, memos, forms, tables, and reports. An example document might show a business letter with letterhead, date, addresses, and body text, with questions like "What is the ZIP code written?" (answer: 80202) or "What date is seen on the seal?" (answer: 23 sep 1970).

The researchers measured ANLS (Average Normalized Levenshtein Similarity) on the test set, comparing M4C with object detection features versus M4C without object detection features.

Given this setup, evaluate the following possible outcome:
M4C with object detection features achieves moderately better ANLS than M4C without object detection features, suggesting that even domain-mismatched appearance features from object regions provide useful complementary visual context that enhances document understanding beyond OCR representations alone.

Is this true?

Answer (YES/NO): NO